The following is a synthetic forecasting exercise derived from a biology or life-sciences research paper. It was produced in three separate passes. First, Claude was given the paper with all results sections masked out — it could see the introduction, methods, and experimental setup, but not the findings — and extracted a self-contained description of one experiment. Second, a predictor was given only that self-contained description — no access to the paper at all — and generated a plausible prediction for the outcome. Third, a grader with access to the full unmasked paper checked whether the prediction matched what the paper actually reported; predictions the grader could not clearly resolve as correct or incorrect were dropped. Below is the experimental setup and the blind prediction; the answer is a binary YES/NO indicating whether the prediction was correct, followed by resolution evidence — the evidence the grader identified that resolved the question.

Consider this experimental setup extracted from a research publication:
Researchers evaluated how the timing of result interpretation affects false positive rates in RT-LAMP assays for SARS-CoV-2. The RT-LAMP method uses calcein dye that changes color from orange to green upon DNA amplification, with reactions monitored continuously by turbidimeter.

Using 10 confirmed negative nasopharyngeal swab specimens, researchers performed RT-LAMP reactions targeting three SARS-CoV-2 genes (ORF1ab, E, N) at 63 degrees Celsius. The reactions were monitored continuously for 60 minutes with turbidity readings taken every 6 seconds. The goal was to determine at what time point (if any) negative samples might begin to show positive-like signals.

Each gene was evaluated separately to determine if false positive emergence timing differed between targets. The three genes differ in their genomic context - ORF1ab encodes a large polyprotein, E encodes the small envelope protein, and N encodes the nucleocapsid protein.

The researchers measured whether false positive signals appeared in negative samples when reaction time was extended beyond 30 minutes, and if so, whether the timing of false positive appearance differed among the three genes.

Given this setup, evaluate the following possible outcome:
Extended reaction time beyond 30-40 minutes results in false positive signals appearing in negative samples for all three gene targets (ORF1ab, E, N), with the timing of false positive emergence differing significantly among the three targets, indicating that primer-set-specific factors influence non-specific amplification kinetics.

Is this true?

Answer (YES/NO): YES